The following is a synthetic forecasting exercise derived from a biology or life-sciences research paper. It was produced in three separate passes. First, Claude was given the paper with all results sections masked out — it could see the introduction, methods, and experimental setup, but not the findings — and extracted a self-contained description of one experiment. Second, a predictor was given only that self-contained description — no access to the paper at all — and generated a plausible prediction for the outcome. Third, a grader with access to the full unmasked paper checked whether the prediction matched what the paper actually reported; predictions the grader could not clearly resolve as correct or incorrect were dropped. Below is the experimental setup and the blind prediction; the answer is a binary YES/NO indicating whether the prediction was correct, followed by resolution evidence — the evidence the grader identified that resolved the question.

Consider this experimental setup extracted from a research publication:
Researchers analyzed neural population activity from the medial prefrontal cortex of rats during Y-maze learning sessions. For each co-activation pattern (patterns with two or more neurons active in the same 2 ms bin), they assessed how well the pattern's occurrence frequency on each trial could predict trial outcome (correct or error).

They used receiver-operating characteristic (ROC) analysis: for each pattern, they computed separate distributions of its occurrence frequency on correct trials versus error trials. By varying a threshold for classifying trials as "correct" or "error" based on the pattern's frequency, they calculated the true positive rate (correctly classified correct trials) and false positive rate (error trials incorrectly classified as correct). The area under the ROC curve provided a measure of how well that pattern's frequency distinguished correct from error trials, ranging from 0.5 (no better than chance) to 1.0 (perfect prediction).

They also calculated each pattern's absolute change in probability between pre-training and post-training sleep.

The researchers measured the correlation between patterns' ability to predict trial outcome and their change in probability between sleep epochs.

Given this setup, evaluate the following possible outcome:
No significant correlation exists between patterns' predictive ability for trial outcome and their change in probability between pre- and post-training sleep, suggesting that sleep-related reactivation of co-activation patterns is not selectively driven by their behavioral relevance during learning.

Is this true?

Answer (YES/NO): NO